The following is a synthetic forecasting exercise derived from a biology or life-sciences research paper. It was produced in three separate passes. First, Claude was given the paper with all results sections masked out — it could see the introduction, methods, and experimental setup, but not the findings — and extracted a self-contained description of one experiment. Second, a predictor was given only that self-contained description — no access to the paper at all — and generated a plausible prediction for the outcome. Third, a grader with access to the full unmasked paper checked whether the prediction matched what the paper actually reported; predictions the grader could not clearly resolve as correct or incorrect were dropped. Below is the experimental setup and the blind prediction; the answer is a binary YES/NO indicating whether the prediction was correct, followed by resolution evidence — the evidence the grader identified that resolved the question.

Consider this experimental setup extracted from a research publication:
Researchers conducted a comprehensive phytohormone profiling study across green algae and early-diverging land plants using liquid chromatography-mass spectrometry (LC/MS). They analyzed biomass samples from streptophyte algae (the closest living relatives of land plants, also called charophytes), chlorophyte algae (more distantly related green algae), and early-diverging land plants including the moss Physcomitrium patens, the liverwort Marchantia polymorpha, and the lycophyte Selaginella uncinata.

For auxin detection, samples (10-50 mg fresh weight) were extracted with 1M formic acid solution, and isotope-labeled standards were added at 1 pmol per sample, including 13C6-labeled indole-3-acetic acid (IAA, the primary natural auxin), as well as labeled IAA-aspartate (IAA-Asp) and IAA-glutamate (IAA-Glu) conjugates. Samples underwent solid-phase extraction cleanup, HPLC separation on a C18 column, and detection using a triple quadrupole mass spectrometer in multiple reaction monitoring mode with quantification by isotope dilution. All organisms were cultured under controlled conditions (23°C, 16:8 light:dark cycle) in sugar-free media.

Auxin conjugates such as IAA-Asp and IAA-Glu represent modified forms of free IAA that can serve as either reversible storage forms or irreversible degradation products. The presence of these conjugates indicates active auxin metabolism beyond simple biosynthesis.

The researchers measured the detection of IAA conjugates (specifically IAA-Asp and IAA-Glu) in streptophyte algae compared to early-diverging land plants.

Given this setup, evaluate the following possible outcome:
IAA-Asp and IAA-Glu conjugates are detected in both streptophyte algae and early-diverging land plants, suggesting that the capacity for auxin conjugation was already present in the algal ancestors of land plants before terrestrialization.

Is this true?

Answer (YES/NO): NO